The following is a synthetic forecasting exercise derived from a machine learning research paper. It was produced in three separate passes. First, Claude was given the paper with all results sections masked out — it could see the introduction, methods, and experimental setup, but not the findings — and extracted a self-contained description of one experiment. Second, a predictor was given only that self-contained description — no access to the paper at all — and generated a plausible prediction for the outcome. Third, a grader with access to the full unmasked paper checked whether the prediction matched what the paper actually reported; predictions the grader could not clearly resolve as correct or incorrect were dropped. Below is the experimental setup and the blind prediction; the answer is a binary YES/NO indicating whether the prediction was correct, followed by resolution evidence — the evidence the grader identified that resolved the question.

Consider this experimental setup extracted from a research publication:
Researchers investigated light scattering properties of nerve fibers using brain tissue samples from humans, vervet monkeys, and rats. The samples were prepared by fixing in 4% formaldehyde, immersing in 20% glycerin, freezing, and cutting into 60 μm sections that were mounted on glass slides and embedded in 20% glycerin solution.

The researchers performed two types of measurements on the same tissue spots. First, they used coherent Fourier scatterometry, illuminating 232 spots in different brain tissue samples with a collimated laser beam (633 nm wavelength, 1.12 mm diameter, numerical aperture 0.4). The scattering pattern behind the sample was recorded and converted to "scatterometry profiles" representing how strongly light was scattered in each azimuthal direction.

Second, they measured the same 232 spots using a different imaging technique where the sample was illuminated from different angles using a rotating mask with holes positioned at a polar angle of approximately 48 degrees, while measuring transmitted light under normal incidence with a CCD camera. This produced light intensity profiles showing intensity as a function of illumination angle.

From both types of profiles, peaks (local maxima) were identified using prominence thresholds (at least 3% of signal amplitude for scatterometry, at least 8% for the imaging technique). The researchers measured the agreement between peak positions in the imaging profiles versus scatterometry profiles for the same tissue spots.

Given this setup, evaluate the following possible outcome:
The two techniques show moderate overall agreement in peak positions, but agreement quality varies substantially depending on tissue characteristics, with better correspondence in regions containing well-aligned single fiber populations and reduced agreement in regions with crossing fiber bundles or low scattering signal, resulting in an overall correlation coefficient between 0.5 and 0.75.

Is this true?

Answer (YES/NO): NO